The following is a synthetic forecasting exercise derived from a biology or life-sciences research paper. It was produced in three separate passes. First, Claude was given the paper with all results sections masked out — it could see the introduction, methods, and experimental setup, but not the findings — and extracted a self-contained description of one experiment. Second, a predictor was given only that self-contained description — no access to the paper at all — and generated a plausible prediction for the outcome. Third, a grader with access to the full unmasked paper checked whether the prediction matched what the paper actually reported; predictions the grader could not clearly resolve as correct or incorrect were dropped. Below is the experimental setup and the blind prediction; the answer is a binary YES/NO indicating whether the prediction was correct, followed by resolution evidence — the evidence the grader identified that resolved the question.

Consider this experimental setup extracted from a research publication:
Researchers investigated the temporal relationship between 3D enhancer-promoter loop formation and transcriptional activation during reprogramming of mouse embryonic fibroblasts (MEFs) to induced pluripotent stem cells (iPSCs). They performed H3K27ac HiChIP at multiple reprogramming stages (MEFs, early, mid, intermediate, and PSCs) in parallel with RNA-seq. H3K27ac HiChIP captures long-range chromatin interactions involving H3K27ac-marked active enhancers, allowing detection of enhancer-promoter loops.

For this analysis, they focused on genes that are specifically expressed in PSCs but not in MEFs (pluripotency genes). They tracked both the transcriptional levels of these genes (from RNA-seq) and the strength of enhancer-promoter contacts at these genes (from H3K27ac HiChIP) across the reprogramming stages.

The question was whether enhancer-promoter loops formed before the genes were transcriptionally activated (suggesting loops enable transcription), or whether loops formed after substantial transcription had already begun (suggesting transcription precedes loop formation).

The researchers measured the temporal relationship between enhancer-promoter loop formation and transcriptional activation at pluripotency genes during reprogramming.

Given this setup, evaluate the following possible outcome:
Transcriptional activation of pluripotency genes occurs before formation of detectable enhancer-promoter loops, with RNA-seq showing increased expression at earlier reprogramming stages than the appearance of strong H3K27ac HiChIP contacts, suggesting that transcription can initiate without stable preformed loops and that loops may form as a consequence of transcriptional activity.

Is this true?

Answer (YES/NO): NO